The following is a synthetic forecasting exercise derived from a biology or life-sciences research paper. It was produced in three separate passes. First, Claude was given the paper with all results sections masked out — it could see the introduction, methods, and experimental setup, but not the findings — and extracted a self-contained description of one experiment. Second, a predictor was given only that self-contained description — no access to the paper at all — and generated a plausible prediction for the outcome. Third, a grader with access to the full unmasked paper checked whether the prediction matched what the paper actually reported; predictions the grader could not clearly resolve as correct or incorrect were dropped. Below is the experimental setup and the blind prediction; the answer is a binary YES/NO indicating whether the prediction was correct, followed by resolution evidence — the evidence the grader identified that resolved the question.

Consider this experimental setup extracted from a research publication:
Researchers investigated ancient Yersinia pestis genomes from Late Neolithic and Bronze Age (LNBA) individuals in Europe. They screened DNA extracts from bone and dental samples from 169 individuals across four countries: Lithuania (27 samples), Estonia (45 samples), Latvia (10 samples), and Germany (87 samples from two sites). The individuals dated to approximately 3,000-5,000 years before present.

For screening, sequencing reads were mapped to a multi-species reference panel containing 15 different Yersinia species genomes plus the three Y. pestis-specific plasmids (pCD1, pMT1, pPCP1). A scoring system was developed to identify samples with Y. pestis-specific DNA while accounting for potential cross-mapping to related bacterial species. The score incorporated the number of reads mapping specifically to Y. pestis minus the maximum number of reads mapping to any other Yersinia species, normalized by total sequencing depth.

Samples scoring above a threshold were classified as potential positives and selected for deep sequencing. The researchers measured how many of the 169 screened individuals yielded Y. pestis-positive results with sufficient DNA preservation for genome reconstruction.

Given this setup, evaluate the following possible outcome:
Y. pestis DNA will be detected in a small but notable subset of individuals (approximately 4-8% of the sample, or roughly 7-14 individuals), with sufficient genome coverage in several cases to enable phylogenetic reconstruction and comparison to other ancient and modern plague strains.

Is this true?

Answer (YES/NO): NO